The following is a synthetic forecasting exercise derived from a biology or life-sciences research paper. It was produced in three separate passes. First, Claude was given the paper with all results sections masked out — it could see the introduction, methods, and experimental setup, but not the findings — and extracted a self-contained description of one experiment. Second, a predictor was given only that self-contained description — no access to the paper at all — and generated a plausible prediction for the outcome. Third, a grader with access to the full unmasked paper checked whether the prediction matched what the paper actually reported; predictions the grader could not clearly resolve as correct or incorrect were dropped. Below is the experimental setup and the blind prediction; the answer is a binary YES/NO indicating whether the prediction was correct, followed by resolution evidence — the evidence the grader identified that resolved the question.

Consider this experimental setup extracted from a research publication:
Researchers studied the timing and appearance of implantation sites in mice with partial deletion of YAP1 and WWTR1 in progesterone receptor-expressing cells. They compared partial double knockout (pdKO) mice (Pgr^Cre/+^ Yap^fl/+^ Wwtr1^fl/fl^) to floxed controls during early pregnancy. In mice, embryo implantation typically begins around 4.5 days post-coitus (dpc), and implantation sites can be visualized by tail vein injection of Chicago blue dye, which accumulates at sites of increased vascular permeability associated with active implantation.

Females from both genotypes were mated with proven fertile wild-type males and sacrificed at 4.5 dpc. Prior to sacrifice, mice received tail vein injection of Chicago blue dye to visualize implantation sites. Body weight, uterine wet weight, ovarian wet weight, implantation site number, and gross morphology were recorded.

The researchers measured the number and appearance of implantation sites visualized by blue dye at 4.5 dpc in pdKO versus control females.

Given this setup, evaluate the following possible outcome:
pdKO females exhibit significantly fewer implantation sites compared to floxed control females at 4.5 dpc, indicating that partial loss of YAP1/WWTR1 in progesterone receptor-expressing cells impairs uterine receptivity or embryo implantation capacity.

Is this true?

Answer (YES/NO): NO